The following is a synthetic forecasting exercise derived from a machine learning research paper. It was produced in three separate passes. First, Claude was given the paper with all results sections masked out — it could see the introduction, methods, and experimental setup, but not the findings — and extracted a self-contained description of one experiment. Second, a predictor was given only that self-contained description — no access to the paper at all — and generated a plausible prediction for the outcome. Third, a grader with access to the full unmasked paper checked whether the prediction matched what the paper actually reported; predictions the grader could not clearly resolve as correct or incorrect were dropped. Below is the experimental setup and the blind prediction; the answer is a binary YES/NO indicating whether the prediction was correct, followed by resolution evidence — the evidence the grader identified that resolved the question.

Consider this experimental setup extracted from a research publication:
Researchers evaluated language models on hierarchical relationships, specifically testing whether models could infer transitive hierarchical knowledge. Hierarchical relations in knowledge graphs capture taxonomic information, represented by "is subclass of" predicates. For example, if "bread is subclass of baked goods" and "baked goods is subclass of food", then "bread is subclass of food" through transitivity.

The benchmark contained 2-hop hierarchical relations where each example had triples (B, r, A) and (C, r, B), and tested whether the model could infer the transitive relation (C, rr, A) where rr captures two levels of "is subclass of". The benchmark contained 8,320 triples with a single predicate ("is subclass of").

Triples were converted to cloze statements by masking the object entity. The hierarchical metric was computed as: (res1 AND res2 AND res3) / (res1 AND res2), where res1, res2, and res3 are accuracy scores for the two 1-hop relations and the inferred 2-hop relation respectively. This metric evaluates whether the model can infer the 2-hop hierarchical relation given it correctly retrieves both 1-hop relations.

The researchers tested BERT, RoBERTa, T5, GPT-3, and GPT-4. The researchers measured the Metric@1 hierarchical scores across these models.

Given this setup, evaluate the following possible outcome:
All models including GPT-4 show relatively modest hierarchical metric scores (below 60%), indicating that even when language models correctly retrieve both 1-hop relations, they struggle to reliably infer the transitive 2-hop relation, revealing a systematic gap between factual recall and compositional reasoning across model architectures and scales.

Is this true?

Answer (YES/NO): YES